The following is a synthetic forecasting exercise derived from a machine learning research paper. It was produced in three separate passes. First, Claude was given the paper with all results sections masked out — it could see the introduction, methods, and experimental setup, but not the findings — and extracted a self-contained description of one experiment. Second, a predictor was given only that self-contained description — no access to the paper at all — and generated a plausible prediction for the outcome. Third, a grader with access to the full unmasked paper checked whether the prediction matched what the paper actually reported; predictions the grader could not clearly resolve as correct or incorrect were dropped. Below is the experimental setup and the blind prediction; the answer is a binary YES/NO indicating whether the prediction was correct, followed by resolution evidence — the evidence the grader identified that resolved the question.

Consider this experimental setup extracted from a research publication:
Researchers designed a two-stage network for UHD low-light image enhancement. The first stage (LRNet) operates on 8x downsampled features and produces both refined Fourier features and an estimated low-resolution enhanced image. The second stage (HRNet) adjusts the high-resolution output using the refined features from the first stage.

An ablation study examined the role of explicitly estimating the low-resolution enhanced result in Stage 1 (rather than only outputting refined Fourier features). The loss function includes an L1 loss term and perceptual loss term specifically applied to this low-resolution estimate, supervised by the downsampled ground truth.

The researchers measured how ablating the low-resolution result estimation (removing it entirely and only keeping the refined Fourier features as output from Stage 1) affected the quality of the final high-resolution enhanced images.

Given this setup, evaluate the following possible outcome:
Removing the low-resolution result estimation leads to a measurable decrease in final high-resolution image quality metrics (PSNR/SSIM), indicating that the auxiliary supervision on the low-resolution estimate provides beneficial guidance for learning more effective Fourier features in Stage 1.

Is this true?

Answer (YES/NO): YES